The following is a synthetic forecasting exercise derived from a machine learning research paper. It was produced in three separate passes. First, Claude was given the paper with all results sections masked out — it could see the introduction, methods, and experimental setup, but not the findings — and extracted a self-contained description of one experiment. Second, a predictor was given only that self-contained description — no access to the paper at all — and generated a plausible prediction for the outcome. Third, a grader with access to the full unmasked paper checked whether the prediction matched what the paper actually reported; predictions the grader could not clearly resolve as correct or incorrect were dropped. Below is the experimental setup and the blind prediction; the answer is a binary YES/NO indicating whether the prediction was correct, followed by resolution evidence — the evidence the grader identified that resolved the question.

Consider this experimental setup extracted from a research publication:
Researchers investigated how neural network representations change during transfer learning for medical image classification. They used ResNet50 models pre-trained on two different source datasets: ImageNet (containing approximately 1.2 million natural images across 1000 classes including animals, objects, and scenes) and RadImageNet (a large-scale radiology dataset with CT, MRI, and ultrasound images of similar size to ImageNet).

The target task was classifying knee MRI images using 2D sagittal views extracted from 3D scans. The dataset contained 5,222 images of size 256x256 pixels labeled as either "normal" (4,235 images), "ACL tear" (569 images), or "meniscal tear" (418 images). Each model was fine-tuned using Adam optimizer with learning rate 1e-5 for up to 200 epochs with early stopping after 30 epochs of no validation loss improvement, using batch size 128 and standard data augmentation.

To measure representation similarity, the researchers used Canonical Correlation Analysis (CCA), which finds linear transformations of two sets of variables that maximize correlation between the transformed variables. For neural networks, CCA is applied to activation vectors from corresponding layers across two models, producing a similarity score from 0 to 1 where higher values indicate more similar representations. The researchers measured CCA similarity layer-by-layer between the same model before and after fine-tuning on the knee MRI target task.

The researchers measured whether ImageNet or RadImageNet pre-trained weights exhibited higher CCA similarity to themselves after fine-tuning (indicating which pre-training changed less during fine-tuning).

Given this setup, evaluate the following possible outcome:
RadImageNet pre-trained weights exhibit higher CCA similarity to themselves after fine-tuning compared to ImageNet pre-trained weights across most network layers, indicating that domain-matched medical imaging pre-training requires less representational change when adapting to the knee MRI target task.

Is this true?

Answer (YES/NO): NO